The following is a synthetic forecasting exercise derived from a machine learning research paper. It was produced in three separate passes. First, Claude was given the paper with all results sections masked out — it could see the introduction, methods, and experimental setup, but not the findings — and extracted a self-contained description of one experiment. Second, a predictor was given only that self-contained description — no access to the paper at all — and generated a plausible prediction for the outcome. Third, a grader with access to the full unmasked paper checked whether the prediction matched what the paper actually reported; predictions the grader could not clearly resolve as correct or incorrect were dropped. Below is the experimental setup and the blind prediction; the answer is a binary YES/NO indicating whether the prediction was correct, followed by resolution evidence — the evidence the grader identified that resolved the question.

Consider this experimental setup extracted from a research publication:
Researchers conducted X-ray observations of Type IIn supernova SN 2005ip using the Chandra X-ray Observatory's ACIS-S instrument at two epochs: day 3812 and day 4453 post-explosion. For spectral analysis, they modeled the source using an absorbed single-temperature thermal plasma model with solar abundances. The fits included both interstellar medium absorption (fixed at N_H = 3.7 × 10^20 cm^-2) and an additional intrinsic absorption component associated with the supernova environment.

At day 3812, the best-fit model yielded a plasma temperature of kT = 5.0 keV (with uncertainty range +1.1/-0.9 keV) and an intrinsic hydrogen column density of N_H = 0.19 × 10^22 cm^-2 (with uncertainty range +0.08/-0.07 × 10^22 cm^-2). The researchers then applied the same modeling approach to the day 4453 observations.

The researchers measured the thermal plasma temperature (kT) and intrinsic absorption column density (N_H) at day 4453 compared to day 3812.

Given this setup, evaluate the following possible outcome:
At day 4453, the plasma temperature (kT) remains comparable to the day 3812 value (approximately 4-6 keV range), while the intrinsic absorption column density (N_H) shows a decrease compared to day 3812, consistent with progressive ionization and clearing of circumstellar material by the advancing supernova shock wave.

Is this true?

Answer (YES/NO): NO